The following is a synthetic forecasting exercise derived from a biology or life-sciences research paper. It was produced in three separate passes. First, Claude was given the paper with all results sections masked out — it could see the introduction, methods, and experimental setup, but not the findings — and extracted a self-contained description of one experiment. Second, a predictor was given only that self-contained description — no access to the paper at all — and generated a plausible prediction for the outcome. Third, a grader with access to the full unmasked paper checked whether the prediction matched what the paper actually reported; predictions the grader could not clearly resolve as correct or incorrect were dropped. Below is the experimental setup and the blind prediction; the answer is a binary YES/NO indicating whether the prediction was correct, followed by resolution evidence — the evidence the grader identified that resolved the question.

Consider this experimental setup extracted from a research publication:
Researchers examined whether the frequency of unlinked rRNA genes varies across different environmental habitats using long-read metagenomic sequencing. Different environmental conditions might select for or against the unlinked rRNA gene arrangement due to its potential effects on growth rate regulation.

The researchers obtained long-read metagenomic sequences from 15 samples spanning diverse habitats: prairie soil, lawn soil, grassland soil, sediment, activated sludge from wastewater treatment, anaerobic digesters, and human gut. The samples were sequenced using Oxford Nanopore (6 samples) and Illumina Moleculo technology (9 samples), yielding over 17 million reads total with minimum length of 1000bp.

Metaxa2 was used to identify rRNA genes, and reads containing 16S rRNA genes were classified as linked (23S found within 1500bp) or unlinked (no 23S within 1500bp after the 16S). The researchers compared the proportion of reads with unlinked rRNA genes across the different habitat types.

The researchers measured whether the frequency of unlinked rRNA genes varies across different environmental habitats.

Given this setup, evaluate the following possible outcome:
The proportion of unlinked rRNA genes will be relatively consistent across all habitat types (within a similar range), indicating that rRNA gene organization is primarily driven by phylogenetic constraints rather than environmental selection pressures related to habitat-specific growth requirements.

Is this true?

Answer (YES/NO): NO